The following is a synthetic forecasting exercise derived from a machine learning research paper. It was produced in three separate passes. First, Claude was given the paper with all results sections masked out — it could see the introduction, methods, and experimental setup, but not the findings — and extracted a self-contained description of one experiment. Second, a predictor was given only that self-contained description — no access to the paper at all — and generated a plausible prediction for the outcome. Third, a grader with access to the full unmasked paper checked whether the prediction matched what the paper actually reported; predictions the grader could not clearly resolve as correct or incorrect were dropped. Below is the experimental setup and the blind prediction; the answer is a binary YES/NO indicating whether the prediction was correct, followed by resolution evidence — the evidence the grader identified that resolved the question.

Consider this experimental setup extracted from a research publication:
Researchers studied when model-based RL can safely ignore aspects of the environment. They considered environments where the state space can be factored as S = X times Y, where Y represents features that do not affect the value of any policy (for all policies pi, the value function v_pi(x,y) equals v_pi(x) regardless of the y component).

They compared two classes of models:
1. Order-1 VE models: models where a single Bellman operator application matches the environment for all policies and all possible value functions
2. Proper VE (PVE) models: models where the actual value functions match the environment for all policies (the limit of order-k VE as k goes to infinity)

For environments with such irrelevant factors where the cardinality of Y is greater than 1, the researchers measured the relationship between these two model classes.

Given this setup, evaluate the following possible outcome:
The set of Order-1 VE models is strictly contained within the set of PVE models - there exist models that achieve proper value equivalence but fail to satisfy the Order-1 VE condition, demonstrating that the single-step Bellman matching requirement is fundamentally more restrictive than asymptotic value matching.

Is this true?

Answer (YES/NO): YES